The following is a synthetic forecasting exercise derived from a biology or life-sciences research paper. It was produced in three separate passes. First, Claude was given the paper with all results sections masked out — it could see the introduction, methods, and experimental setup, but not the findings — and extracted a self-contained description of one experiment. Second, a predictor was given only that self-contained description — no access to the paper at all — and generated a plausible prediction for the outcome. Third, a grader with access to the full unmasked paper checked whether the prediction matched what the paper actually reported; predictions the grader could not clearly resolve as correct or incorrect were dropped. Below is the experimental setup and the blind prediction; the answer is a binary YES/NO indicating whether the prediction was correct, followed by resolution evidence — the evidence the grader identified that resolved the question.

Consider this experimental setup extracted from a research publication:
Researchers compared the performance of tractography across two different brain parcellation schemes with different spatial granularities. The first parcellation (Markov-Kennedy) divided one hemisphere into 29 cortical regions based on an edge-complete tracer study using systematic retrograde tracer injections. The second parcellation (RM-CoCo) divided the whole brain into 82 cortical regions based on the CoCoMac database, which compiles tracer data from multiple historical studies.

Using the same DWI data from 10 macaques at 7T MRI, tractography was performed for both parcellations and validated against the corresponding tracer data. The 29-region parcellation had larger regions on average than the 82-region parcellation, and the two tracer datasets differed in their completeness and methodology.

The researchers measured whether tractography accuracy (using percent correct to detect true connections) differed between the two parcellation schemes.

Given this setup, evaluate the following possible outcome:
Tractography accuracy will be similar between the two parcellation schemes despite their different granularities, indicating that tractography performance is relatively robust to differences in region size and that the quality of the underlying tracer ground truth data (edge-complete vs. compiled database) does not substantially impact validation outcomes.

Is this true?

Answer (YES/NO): YES